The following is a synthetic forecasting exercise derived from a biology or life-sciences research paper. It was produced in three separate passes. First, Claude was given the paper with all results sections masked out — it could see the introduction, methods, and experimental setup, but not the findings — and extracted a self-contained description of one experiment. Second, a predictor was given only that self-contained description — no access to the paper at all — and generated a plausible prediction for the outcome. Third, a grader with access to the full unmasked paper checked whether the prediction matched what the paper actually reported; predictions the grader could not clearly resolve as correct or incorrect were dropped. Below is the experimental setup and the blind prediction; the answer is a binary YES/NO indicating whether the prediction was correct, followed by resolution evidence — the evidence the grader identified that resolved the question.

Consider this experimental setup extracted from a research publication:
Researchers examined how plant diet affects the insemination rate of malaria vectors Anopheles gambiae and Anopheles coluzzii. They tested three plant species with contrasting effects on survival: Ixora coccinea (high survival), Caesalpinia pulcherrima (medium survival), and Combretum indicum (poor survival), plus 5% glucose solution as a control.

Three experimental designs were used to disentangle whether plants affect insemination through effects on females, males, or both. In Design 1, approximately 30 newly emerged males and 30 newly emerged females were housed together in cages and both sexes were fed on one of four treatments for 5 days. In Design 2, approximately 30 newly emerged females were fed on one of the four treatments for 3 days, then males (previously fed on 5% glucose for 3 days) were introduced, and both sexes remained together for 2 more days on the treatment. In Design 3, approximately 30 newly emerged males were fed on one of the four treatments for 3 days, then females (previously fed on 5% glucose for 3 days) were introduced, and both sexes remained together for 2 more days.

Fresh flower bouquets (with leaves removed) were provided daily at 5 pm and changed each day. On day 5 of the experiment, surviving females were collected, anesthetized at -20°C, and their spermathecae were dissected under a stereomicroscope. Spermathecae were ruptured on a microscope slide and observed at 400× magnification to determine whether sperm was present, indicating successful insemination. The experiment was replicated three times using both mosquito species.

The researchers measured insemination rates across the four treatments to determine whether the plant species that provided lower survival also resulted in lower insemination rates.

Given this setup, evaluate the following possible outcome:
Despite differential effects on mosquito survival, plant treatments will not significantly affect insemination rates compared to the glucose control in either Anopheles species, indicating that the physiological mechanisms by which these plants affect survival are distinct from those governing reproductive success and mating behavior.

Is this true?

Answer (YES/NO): NO